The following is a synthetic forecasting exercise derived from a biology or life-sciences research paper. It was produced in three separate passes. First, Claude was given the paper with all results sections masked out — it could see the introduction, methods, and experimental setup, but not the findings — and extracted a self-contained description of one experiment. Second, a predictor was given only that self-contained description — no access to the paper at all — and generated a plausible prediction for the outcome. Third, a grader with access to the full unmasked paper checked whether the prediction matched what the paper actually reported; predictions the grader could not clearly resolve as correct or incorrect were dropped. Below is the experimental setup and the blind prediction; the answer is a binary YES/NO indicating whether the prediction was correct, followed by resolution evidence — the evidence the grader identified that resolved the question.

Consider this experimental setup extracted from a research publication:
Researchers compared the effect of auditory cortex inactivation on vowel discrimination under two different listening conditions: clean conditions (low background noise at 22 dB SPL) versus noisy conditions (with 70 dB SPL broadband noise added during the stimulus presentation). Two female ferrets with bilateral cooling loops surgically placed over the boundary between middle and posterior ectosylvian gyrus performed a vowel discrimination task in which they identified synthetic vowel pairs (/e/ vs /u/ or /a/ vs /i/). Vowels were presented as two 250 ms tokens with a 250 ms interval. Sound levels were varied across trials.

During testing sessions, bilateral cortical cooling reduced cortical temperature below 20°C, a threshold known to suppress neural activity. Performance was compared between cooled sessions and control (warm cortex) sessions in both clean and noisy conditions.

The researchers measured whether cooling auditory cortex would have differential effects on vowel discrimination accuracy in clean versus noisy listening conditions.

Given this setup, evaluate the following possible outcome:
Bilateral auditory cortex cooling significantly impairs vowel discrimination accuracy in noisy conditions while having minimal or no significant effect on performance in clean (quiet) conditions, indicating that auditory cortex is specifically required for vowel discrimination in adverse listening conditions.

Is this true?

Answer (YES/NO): YES